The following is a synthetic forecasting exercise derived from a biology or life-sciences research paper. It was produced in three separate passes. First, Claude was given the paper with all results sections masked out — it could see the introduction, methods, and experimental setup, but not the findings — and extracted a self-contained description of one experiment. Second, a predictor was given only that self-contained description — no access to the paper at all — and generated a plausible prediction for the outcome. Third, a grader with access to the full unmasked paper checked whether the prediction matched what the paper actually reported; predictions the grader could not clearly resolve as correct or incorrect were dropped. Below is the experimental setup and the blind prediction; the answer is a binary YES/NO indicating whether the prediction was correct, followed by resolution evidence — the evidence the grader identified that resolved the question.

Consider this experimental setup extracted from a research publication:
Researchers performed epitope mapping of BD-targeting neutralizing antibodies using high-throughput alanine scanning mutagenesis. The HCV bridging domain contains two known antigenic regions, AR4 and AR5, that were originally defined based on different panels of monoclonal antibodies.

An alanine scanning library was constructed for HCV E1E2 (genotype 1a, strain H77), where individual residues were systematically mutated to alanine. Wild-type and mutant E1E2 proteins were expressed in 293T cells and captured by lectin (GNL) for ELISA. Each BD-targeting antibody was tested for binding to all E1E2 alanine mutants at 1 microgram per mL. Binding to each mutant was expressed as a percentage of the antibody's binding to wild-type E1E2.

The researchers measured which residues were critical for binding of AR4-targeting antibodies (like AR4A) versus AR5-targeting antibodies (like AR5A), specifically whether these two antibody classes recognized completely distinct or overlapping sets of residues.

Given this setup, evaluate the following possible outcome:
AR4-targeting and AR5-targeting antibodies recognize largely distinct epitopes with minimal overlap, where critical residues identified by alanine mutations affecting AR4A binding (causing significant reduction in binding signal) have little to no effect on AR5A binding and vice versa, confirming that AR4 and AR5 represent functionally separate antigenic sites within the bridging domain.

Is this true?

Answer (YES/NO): YES